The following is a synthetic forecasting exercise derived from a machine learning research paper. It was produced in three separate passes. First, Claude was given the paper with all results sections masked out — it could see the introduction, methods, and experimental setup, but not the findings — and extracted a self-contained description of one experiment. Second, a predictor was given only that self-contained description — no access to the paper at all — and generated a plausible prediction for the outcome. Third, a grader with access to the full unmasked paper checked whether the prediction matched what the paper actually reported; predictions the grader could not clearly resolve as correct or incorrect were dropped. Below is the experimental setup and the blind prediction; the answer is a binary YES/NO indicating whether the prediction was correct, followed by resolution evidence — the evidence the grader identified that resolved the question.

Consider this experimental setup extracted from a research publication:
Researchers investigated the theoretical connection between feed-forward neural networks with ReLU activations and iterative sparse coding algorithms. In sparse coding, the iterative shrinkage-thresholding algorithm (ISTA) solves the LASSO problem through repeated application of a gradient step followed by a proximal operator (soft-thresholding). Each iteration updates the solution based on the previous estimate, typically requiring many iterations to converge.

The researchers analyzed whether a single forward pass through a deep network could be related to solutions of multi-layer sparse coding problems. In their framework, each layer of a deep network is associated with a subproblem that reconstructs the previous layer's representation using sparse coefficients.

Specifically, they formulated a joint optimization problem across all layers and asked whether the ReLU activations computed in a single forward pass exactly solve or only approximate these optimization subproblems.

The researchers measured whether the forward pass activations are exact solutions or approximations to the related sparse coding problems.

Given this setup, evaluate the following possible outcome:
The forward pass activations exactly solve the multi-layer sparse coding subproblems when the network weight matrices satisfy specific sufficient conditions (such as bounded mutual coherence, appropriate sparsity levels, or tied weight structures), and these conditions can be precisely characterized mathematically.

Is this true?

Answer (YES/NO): NO